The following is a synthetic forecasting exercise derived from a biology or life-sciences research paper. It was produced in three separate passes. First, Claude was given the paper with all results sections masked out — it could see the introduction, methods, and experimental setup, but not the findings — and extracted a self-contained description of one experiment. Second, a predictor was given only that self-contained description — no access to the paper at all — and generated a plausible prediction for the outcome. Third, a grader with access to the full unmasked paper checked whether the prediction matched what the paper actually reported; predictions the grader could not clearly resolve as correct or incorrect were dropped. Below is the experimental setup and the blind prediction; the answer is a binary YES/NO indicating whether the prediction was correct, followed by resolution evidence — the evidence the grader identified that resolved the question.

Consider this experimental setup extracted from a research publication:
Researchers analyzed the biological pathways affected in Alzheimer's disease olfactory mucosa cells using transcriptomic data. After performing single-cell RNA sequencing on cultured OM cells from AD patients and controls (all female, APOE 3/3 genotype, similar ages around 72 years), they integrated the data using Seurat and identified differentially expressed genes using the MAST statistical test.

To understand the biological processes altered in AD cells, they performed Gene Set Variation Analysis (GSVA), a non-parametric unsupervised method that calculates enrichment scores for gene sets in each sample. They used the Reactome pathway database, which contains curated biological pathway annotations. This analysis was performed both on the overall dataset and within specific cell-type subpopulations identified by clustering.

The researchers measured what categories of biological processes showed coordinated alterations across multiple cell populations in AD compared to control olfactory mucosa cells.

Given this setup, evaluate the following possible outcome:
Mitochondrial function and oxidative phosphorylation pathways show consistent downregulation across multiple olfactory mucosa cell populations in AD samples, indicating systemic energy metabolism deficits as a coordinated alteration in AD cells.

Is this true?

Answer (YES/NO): NO